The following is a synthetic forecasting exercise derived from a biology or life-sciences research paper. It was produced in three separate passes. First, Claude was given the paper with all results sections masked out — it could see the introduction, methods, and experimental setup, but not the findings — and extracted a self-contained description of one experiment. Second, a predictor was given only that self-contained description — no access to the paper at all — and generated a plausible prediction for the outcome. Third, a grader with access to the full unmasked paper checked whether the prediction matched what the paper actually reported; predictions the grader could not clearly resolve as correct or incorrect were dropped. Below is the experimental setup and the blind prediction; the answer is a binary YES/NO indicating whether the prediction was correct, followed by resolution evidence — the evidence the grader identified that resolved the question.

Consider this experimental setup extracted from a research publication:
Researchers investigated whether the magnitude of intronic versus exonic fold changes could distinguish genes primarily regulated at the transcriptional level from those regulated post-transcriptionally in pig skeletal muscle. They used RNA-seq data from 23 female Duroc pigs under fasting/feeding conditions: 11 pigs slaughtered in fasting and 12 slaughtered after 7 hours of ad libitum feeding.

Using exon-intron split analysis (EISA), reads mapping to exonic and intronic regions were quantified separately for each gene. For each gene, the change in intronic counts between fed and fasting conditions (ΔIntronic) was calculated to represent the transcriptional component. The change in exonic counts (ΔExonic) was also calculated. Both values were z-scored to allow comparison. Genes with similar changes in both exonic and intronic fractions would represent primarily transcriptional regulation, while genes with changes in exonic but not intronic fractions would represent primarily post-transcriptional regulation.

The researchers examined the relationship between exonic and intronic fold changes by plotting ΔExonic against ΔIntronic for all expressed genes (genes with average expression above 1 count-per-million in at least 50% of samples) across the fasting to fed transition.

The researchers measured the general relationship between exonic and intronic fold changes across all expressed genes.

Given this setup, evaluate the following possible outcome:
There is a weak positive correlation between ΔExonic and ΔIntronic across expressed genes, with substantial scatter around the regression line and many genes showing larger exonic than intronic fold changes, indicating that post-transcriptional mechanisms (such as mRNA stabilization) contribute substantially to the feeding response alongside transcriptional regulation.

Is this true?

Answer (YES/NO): NO